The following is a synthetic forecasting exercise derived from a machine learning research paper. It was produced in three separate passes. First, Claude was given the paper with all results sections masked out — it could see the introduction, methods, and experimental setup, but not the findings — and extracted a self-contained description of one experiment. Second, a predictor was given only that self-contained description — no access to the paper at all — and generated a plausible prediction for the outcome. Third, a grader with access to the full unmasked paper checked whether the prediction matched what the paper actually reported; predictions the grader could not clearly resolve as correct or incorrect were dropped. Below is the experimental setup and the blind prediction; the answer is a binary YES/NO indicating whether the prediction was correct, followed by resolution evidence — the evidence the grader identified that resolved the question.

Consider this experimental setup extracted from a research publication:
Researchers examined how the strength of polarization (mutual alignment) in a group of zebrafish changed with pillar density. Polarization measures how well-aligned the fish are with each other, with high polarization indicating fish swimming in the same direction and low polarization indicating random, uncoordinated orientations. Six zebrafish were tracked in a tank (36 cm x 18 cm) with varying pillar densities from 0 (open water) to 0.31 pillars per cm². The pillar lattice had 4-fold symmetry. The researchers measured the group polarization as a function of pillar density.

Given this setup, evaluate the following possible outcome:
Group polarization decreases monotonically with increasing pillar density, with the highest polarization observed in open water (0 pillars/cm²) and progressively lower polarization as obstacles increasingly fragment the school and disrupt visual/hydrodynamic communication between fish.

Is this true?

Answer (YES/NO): YES